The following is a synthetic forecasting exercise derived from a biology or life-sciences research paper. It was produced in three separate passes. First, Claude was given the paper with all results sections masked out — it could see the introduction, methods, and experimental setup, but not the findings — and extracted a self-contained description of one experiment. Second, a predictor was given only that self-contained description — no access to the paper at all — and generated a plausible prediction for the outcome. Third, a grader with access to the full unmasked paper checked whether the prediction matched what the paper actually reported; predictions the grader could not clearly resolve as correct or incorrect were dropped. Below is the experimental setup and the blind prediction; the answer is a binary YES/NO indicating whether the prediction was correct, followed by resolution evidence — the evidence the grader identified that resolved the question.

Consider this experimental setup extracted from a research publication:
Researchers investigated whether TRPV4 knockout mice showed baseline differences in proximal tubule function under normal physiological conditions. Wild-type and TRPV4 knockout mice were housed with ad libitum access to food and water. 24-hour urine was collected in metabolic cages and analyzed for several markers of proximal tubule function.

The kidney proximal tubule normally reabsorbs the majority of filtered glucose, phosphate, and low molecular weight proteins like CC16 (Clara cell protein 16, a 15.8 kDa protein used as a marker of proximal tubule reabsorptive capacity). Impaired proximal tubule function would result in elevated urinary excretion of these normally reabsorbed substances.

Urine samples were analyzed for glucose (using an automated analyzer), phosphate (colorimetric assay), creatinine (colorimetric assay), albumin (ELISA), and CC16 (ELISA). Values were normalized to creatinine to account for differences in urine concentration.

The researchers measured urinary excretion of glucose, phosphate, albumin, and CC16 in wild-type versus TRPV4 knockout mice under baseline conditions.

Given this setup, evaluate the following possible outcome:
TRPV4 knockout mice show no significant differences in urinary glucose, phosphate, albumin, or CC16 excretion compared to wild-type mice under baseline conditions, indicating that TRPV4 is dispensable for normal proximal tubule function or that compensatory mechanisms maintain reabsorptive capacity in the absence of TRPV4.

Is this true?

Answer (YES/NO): NO